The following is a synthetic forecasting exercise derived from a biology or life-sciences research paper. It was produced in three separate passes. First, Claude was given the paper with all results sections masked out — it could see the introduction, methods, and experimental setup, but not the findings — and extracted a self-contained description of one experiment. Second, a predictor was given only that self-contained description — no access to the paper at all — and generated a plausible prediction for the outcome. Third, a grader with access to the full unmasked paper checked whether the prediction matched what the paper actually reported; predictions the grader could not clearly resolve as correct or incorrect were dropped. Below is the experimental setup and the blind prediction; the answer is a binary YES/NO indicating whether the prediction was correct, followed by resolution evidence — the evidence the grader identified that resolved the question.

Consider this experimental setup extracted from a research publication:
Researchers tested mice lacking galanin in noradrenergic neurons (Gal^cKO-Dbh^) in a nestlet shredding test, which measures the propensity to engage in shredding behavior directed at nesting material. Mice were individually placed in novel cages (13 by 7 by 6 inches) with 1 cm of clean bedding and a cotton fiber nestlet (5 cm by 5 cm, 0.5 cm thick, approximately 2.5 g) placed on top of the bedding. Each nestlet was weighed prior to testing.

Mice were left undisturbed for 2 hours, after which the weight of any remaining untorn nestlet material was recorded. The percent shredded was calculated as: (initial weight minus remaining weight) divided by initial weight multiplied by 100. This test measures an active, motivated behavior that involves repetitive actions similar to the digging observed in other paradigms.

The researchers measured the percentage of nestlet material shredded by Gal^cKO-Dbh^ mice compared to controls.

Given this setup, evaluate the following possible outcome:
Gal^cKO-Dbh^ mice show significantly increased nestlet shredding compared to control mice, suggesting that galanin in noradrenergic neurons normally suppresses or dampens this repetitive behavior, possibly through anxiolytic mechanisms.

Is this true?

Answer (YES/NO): NO